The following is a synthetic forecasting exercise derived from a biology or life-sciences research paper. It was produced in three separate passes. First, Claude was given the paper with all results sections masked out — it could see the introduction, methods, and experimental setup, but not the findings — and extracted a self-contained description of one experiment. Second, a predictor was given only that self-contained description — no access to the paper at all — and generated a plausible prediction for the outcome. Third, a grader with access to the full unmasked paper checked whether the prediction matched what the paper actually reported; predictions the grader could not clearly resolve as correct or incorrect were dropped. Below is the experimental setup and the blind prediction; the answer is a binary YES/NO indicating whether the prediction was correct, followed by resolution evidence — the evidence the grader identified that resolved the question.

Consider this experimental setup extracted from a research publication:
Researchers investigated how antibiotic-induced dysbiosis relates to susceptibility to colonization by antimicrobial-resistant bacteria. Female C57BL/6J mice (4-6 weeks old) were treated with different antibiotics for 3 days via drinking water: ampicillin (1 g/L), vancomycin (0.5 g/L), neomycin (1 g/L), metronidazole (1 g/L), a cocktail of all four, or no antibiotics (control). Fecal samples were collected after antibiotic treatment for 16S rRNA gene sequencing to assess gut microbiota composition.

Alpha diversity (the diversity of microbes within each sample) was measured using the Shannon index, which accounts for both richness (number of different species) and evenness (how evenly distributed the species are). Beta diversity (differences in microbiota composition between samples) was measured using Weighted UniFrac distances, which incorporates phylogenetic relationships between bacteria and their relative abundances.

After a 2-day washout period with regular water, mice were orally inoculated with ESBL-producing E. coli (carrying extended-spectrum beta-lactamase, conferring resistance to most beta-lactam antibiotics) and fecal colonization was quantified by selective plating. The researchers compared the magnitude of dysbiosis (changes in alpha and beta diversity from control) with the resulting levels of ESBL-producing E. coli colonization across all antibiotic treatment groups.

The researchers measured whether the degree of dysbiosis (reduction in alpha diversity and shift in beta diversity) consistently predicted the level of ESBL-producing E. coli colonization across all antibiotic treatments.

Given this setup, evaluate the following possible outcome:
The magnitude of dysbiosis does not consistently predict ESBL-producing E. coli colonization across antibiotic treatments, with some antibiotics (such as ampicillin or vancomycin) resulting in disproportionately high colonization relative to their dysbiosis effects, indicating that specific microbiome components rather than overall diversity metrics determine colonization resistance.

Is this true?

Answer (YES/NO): YES